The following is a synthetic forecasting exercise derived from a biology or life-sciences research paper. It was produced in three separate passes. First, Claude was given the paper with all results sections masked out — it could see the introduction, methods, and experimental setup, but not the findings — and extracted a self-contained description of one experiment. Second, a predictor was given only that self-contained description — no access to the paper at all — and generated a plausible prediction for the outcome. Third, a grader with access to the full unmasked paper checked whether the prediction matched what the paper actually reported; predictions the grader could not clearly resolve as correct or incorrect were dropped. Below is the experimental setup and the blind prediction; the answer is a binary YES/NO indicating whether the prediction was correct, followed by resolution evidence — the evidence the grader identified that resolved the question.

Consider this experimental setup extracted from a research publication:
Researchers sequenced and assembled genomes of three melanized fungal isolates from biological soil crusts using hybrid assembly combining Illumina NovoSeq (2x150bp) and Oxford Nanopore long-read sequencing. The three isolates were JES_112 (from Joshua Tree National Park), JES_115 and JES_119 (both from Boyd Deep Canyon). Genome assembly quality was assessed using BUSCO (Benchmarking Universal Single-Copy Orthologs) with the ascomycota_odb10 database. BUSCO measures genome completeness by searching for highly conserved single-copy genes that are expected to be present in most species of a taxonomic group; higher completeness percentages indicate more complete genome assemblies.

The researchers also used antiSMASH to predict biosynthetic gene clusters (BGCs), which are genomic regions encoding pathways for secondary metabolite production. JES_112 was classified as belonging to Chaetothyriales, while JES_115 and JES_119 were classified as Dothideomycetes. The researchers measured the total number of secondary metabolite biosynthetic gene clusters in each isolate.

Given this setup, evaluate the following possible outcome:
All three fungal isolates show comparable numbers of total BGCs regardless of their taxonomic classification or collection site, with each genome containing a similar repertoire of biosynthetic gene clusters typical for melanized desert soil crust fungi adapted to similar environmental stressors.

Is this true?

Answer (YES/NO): NO